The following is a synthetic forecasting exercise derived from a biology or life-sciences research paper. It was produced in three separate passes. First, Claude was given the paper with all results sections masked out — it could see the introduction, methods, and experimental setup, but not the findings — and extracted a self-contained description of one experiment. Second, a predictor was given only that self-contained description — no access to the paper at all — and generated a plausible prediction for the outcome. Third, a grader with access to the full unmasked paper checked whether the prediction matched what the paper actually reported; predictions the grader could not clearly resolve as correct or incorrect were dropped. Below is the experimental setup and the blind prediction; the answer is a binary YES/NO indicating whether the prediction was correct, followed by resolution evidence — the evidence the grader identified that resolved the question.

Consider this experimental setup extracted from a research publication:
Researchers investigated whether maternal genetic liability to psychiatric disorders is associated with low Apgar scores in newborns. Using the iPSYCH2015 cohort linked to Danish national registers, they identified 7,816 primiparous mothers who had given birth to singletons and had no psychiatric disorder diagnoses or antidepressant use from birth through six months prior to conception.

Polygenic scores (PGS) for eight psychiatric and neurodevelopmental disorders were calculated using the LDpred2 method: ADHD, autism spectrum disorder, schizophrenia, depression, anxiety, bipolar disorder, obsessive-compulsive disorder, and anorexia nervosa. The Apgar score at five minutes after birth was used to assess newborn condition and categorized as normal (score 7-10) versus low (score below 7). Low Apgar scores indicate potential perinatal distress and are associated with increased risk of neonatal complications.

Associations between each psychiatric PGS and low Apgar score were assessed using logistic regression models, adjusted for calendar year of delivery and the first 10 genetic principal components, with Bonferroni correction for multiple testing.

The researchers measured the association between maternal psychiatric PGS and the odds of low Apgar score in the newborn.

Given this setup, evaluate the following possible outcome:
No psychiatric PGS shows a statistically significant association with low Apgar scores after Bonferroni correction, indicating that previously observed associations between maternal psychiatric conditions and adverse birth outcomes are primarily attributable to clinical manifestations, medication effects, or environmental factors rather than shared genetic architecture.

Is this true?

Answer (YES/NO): YES